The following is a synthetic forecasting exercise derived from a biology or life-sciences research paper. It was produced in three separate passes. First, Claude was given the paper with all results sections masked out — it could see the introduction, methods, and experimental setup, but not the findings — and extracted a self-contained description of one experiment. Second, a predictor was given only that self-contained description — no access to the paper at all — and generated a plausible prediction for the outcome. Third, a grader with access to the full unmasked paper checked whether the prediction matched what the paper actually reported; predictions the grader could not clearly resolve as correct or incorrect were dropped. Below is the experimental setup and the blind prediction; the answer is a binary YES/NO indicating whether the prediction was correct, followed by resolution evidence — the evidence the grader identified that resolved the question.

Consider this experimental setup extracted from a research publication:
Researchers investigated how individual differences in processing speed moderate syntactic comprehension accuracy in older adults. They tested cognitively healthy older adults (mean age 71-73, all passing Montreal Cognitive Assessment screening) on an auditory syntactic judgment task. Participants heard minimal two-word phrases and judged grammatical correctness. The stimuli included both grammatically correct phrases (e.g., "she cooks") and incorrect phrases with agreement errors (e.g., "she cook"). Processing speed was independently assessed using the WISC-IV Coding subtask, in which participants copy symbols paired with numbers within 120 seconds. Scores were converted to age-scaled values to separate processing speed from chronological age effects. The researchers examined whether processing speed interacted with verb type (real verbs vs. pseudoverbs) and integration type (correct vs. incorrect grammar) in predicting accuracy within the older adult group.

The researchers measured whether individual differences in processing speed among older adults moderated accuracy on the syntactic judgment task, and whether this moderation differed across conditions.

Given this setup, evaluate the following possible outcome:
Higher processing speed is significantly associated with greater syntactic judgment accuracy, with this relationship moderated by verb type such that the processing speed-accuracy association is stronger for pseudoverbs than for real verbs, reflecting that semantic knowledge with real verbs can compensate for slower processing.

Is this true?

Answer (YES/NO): NO